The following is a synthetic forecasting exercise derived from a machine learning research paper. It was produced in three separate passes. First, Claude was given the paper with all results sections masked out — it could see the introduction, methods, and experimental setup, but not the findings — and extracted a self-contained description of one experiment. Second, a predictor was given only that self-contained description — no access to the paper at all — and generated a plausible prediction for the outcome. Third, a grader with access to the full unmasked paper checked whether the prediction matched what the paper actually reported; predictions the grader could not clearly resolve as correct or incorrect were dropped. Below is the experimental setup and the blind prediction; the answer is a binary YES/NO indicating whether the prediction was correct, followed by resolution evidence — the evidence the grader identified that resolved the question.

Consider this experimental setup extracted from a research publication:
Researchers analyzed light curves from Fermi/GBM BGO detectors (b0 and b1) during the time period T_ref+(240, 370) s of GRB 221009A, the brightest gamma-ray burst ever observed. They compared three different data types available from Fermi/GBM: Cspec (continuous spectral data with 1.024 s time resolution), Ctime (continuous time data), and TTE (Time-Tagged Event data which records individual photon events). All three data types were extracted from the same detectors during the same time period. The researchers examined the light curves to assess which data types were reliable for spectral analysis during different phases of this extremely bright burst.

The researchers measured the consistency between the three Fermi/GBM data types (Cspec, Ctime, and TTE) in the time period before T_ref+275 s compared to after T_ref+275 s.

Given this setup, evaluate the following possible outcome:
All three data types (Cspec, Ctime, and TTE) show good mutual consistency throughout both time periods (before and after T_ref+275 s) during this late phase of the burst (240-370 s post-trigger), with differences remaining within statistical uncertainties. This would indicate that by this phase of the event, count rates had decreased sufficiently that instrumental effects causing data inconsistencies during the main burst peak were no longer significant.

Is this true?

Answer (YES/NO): NO